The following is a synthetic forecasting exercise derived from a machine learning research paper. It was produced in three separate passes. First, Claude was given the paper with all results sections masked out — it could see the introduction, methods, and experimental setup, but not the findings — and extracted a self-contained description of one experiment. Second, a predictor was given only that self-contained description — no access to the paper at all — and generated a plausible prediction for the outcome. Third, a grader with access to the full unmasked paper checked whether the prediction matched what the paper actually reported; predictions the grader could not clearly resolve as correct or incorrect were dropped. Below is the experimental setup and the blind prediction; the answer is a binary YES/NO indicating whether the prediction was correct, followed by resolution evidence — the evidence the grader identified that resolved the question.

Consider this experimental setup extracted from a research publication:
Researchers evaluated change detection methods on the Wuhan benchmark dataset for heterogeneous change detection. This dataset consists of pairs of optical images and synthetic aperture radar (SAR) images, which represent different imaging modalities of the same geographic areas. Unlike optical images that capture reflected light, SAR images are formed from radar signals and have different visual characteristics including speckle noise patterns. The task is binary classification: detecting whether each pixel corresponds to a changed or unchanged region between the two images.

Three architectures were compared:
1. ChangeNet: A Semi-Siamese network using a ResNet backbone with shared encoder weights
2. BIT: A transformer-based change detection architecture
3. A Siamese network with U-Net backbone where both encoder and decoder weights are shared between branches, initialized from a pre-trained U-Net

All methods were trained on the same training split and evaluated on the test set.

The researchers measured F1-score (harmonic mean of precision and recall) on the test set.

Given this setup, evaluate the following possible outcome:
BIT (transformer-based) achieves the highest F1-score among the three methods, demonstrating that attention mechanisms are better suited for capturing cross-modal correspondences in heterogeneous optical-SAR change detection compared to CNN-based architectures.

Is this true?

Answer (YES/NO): YES